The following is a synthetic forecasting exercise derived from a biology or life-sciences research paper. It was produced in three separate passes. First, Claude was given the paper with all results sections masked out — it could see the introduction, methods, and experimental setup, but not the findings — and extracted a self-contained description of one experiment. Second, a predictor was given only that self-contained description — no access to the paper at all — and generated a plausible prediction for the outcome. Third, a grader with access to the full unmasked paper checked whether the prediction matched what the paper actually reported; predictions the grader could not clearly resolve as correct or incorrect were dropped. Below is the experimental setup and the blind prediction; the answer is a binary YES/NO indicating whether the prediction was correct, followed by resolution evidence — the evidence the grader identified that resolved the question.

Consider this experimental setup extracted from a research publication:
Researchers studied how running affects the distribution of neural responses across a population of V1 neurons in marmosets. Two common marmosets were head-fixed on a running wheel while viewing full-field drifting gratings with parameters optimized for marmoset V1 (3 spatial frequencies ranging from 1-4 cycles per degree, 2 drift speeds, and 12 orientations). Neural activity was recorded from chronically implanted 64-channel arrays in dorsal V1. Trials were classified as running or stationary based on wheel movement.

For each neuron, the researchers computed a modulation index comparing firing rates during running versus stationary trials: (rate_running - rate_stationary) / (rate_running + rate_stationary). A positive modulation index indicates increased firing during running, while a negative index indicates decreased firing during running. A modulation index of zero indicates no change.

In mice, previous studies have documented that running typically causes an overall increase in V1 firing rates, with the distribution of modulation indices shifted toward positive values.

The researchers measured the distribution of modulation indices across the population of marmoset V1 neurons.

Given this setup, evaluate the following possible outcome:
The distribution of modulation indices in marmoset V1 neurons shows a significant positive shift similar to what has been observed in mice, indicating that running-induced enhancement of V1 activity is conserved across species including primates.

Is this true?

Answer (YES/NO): NO